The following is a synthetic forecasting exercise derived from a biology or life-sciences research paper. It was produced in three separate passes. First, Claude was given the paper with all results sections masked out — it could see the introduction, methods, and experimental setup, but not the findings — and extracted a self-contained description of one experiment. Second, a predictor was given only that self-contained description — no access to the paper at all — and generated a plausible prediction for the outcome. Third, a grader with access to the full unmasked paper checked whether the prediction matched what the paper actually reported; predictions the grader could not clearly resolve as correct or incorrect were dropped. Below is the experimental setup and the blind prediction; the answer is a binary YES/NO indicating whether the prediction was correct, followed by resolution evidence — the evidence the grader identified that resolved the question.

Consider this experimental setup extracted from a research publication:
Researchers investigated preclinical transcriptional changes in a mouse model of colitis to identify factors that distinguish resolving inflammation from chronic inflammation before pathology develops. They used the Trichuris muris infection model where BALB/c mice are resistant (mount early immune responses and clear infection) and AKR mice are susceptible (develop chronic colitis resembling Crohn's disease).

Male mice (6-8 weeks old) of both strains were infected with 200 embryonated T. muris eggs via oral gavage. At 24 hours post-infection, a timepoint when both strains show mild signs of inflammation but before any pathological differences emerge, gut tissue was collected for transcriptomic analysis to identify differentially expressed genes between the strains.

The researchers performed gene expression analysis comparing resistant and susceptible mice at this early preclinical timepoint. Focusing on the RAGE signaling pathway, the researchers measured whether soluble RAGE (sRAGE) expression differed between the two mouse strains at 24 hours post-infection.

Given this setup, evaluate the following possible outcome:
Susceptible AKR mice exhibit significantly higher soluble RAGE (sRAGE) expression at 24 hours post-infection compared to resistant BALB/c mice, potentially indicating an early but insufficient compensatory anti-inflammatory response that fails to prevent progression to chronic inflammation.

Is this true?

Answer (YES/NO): NO